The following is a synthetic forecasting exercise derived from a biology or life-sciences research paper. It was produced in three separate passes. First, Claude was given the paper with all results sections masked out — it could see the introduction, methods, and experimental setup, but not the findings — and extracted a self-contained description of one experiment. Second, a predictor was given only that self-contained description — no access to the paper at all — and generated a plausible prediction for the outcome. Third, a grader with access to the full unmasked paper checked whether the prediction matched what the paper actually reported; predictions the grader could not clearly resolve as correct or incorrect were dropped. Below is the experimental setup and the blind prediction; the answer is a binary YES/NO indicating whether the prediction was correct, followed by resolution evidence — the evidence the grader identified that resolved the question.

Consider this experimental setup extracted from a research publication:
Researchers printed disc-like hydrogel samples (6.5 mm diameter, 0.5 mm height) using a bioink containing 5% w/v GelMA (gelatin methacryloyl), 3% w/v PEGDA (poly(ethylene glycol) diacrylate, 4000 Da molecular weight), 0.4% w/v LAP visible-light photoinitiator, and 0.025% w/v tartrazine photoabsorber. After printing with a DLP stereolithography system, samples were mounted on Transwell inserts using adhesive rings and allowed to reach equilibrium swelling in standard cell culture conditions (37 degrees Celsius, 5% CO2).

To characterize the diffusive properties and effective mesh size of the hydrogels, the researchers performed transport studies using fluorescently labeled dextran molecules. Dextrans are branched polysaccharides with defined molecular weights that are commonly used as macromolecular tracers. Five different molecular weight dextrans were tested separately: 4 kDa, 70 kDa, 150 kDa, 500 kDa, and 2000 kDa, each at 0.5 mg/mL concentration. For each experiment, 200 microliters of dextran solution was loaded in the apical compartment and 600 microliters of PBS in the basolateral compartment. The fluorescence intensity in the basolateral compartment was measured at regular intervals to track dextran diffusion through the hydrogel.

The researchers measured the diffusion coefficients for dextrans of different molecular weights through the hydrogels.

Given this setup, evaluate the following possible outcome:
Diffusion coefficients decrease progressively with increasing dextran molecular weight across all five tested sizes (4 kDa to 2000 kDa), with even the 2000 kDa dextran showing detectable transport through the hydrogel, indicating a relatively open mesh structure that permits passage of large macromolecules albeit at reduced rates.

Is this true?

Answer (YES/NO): NO